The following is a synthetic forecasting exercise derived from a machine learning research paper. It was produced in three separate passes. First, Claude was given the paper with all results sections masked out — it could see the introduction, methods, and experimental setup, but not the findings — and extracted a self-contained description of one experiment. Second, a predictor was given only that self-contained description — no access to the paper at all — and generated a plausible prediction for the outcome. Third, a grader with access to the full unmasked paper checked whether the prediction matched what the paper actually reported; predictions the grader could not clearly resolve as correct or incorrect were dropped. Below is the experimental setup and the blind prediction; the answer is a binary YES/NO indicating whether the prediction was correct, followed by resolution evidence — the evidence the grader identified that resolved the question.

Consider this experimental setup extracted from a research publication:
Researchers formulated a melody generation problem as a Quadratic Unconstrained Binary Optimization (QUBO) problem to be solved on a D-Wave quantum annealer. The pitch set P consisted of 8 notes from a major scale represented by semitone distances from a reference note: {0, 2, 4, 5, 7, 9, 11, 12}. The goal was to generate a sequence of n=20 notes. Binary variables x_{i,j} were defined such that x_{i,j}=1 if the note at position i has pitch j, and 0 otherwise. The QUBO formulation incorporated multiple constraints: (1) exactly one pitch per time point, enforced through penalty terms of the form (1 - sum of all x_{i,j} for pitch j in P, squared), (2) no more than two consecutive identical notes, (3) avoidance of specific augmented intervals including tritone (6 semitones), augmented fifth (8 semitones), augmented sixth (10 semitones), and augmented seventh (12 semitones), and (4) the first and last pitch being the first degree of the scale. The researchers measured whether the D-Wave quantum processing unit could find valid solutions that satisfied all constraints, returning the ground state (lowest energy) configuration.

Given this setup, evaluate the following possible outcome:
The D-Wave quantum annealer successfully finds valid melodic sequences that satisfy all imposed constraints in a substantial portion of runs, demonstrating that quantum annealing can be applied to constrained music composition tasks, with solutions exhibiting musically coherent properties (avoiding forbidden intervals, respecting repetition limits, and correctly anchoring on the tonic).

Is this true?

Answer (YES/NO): NO